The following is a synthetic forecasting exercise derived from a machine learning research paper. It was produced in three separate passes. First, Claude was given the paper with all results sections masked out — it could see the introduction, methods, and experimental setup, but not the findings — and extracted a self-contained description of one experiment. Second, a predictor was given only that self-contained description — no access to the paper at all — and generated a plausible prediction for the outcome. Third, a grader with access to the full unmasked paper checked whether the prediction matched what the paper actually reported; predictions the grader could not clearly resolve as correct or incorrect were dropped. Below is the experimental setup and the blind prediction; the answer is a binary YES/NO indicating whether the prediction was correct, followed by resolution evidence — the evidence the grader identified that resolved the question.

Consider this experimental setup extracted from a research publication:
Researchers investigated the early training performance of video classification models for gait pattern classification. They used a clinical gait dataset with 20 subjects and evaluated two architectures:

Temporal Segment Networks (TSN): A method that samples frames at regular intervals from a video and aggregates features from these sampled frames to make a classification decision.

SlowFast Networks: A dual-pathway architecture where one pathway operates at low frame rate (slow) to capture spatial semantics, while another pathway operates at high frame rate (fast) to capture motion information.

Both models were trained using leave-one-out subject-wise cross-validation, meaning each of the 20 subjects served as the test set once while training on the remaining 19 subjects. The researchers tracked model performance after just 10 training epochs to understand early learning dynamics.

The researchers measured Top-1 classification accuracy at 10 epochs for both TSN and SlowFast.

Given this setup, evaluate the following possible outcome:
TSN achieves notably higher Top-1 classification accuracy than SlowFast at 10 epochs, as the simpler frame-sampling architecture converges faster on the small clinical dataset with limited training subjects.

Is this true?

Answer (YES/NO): NO